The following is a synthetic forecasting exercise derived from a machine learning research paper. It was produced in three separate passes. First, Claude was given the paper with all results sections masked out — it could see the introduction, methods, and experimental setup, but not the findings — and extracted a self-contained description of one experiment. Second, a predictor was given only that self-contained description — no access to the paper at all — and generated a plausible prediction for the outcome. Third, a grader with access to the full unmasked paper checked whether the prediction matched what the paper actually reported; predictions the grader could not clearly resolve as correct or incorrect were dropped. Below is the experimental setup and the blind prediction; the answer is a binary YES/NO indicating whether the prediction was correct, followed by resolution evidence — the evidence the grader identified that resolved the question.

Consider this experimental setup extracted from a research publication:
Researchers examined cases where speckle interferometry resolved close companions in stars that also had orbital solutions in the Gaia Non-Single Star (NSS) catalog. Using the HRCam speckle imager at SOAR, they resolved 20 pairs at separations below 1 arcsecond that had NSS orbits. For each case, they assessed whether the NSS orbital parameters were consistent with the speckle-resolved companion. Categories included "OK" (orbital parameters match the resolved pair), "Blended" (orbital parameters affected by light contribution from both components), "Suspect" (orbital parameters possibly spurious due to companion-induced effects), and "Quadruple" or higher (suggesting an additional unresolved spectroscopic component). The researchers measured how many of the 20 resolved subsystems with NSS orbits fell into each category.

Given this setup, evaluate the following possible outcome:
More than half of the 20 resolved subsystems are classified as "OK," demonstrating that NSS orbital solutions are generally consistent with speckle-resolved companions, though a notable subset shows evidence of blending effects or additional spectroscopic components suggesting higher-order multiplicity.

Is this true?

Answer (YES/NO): NO